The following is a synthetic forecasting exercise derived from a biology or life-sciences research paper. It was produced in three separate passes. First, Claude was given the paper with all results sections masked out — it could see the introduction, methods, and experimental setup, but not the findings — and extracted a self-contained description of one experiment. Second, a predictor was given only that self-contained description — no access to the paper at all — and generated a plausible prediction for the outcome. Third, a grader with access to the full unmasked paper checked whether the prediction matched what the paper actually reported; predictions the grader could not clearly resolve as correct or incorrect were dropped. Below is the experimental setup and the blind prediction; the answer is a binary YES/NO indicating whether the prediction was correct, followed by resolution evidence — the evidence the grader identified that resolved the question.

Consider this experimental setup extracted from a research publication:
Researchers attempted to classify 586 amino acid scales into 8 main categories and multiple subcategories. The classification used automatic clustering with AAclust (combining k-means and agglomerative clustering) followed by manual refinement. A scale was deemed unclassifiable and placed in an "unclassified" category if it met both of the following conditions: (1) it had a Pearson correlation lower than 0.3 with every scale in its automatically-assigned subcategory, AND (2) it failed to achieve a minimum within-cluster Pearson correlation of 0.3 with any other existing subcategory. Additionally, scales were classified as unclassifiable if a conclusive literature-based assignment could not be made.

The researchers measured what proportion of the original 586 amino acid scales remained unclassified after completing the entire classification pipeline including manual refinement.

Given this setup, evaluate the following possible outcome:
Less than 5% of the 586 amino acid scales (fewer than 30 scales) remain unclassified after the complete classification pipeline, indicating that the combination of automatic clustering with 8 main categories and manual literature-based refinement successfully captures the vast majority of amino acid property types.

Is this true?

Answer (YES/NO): NO